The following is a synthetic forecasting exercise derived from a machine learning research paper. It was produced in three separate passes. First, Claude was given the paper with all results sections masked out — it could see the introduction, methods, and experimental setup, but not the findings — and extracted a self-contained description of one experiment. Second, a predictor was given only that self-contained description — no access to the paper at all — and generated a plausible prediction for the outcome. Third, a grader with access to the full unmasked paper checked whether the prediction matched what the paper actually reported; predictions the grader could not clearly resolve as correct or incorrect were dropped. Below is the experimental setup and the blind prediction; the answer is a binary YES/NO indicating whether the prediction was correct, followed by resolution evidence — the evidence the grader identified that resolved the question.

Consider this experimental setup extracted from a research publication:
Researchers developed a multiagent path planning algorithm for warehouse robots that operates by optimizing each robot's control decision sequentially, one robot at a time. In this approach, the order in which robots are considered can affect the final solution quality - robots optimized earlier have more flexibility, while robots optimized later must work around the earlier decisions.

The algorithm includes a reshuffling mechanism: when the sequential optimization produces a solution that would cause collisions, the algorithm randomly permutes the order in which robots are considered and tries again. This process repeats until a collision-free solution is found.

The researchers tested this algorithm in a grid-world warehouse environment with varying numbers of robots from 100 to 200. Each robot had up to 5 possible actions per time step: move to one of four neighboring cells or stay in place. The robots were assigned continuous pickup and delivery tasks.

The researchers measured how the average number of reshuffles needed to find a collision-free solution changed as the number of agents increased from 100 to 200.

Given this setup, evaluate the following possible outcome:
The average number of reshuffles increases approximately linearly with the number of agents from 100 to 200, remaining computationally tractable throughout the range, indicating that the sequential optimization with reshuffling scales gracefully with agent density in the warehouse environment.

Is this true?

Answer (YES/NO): NO